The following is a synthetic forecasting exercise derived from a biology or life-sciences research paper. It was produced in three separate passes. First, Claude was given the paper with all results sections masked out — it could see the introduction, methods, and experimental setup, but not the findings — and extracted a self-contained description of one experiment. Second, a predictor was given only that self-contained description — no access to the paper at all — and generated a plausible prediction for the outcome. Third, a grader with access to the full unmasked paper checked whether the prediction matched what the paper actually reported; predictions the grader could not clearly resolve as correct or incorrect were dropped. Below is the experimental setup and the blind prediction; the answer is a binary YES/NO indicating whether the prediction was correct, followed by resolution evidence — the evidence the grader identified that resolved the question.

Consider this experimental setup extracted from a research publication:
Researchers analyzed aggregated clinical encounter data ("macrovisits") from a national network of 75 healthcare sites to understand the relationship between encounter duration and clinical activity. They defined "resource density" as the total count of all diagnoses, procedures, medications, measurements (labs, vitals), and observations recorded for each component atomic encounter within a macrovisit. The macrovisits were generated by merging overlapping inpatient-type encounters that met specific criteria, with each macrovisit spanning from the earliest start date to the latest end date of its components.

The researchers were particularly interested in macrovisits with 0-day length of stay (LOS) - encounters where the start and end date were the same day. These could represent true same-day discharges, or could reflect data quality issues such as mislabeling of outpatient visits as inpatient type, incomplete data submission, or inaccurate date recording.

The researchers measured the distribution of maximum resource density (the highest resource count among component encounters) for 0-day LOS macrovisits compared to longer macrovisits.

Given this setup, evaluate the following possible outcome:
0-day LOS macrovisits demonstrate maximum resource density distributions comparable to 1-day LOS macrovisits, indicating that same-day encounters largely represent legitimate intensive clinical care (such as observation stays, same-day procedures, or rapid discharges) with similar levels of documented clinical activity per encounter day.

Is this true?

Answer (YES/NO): NO